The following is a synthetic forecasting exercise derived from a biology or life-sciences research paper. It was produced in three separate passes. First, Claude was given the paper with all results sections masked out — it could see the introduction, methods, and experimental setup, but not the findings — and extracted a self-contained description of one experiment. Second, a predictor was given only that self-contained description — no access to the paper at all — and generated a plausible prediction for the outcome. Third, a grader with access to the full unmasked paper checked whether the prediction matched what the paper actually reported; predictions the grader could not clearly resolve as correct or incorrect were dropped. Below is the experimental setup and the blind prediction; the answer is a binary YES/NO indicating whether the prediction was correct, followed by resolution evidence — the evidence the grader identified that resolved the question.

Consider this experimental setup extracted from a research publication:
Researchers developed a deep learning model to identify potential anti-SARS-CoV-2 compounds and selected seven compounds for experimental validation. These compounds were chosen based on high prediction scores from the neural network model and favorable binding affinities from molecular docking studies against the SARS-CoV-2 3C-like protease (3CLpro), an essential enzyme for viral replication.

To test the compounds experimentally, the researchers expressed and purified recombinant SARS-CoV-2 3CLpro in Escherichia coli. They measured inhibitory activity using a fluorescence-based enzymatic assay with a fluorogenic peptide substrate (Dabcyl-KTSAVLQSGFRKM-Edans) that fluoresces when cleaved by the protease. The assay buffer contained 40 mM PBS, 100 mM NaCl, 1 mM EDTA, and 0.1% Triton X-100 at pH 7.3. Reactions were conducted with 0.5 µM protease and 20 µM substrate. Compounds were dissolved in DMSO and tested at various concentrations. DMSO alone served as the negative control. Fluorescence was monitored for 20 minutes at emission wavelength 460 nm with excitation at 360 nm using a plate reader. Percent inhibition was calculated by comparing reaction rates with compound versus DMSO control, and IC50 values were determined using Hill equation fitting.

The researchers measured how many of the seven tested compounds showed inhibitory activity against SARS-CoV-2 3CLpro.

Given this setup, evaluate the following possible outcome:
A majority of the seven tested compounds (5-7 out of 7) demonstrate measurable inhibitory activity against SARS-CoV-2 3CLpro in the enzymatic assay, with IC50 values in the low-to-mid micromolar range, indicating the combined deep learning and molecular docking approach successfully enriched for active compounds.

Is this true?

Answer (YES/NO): NO